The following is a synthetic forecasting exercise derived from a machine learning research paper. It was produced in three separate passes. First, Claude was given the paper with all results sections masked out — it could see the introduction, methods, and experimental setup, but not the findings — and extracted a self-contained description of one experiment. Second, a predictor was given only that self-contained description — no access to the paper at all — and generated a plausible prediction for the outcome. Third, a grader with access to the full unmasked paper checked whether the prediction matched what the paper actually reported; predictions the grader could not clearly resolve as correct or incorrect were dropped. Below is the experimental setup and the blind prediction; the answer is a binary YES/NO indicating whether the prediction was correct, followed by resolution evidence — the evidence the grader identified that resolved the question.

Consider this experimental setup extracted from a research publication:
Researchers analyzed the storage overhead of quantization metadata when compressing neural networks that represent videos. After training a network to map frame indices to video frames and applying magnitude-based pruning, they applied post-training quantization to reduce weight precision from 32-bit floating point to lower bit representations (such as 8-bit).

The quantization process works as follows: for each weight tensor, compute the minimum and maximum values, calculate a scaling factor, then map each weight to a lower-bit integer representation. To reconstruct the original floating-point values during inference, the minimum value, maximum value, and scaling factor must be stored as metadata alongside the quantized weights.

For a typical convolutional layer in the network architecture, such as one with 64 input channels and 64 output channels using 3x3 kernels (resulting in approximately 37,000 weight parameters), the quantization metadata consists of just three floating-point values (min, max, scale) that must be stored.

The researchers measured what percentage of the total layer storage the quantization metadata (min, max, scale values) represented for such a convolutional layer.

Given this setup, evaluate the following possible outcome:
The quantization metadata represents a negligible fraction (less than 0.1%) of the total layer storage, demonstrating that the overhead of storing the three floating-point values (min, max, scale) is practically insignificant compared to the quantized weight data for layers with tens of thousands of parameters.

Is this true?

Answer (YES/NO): YES